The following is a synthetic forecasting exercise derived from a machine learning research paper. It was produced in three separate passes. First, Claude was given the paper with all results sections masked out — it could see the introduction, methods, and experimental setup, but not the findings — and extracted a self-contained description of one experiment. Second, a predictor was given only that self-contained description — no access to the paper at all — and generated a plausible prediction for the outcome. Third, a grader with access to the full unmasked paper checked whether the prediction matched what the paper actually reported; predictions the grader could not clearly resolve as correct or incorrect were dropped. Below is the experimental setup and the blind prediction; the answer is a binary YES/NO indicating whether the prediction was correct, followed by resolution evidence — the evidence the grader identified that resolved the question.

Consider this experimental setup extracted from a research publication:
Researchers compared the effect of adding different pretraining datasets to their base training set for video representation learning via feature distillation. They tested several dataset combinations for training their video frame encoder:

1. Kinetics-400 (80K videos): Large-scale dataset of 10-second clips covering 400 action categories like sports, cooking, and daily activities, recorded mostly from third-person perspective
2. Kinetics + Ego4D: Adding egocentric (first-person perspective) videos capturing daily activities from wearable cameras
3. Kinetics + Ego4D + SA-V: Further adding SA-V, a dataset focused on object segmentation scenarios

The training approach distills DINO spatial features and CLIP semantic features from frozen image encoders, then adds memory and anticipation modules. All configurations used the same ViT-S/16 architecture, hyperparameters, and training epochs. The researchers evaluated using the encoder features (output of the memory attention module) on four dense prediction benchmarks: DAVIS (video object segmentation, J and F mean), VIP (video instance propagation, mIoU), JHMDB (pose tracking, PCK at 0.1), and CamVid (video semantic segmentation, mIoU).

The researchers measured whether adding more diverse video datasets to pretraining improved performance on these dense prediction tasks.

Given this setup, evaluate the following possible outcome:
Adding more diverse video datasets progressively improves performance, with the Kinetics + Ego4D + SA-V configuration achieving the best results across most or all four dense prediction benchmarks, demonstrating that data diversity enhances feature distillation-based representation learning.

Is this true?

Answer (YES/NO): NO